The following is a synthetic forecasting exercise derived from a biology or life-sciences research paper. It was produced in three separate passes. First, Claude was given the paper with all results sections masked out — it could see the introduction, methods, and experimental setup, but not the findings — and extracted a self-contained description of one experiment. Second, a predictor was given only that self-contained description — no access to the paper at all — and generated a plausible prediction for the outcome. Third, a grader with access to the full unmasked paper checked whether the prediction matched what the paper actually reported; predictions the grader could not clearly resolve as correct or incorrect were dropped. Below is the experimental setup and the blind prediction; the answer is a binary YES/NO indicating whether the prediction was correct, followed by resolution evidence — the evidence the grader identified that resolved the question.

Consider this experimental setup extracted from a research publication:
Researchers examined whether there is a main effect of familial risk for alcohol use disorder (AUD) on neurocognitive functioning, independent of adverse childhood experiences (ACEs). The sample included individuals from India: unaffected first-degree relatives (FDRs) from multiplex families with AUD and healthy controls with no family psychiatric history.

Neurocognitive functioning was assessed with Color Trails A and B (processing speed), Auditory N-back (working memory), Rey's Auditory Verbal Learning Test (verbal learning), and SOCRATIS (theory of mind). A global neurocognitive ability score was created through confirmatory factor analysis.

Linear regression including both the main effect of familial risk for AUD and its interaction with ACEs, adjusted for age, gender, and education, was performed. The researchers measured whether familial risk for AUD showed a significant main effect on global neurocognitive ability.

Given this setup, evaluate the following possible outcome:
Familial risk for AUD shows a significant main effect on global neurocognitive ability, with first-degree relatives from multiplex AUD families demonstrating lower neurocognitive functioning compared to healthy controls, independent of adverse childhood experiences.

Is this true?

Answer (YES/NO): NO